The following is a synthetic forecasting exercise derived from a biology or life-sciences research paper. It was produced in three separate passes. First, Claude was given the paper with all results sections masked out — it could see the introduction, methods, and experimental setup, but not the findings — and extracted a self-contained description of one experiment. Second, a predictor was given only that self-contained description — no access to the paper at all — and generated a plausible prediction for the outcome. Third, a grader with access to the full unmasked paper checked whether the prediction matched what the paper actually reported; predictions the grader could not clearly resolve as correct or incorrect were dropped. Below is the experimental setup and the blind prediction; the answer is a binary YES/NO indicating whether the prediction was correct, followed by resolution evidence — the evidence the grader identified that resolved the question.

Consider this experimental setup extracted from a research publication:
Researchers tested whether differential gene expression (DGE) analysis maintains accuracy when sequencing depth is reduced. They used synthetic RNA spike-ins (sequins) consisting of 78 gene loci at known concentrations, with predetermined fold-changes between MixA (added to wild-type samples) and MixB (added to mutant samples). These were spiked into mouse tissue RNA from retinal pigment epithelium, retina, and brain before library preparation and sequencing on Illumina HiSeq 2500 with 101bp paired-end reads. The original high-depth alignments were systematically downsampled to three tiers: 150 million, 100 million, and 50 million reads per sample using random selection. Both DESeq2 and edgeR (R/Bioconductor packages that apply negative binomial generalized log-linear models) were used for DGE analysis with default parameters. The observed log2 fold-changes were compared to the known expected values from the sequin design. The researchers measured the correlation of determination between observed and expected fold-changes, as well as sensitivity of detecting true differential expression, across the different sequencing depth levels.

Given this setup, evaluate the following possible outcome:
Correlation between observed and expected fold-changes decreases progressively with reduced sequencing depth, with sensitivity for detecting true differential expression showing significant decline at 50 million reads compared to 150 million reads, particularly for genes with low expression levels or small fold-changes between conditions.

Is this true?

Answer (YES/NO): NO